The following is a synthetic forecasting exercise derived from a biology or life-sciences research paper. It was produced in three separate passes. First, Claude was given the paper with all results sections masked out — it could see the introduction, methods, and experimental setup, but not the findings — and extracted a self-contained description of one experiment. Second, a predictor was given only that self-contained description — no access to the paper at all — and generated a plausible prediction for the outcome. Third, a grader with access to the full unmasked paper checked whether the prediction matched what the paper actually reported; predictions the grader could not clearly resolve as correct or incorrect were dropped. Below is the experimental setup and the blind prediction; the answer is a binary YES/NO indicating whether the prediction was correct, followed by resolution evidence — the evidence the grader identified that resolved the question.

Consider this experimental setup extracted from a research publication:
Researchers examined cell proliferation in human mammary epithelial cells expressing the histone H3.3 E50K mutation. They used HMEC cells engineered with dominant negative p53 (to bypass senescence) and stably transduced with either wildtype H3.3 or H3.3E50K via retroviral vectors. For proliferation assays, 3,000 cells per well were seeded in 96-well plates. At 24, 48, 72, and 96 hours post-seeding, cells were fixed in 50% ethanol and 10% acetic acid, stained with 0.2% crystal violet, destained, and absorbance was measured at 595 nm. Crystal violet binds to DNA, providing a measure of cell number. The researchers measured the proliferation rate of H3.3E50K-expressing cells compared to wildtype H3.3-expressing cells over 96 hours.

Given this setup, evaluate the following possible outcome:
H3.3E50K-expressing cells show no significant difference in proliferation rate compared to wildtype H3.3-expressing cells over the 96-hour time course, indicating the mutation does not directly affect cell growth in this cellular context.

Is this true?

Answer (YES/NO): NO